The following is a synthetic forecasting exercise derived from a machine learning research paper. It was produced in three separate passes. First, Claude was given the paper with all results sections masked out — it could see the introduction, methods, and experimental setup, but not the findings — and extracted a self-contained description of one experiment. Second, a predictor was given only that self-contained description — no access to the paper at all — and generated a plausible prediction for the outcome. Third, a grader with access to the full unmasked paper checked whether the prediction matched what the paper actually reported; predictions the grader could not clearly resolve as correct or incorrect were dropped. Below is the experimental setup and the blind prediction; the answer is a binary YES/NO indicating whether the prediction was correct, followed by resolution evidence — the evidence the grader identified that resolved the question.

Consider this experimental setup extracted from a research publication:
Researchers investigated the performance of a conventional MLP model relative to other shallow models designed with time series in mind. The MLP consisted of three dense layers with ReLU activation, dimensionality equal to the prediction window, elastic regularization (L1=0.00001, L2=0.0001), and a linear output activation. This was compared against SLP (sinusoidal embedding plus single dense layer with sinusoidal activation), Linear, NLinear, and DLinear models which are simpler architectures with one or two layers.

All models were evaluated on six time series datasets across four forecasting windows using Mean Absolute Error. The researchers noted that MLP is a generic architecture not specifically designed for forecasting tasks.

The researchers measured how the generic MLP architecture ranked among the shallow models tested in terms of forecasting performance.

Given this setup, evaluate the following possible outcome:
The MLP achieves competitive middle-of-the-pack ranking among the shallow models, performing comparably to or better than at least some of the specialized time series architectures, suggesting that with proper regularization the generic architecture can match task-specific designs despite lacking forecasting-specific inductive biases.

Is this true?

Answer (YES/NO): NO